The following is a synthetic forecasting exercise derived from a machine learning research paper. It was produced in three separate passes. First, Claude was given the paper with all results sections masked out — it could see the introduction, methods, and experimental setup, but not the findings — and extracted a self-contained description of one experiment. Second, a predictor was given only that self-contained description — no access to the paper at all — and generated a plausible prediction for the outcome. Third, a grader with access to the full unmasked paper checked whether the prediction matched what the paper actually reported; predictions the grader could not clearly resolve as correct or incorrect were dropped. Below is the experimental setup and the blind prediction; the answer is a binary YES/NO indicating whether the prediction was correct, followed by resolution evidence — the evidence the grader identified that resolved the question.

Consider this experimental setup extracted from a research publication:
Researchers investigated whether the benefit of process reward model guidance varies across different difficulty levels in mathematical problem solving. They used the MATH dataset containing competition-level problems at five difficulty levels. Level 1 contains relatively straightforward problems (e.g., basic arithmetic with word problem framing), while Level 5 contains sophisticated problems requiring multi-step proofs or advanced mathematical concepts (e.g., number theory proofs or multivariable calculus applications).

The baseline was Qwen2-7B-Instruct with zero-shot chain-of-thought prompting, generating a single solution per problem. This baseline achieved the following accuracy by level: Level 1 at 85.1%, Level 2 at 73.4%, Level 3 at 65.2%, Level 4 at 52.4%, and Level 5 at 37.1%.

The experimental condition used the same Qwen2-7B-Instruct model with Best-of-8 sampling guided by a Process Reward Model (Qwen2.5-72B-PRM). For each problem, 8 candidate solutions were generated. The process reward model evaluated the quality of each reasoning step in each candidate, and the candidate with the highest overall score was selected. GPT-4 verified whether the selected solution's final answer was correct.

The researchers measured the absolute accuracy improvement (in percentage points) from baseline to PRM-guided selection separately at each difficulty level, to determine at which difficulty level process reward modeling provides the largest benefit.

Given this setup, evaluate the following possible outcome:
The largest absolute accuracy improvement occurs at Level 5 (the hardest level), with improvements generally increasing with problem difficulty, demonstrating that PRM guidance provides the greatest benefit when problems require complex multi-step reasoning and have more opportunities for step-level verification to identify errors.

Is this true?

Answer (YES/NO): NO